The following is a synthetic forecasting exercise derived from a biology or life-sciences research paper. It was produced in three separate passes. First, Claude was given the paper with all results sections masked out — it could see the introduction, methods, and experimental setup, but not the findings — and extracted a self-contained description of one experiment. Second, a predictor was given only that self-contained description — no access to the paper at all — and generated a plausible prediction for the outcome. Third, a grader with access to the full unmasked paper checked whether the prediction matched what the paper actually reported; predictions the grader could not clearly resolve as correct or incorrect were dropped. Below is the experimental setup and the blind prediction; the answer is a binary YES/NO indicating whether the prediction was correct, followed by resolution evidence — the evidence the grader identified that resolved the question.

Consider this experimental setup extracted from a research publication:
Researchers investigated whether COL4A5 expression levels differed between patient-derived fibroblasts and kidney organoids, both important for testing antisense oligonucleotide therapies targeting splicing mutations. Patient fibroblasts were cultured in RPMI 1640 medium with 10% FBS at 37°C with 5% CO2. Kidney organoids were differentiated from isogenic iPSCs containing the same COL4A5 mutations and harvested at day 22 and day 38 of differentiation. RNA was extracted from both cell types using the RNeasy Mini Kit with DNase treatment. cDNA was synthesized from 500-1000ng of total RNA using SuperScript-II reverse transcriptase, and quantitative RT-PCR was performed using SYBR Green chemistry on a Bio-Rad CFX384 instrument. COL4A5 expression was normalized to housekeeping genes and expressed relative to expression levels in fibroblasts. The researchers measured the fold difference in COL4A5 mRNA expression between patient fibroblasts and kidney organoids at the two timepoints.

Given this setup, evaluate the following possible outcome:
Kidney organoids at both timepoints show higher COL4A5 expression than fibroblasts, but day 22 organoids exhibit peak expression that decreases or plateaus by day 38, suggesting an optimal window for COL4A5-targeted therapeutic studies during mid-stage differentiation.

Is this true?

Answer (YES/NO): NO